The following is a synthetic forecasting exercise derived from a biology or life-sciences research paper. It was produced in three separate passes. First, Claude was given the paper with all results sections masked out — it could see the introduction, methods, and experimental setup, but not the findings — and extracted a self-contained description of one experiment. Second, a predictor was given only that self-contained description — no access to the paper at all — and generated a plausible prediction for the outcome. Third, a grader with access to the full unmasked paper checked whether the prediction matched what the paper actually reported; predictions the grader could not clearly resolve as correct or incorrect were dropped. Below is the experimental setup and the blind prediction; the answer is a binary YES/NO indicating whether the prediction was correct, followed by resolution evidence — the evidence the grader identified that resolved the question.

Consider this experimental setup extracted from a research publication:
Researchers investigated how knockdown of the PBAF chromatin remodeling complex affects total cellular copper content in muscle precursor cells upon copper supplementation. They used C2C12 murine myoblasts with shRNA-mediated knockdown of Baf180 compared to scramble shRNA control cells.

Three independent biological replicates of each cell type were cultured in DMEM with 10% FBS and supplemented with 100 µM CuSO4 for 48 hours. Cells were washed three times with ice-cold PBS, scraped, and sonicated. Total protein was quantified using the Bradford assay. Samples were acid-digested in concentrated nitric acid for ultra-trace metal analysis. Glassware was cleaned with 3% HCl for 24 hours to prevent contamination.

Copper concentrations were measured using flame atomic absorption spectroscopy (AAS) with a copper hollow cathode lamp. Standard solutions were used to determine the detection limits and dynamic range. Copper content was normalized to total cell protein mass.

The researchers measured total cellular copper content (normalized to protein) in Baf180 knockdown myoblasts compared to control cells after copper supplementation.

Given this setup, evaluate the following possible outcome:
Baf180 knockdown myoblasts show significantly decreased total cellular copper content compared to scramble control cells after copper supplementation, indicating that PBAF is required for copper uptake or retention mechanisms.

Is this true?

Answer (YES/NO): NO